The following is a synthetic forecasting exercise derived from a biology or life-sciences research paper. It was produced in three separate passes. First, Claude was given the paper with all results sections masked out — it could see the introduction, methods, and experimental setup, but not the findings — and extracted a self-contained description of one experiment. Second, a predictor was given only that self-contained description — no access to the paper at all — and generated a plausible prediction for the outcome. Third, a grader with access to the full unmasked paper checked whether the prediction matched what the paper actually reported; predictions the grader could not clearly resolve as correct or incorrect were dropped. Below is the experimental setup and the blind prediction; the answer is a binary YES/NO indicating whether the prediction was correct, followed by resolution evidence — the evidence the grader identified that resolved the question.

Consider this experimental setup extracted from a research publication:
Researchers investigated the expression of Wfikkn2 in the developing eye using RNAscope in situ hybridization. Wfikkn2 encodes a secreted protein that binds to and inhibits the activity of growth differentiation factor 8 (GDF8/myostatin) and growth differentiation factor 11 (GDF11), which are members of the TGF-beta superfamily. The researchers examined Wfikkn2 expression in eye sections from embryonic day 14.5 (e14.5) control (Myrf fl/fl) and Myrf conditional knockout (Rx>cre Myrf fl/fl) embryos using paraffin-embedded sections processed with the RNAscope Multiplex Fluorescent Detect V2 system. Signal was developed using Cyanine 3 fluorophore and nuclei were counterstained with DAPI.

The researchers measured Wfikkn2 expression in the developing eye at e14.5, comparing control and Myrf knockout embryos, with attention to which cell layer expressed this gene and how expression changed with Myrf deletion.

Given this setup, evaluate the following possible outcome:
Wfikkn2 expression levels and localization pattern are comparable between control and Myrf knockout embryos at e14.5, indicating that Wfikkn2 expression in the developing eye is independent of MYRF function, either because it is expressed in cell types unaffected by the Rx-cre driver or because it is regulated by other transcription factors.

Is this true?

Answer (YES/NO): NO